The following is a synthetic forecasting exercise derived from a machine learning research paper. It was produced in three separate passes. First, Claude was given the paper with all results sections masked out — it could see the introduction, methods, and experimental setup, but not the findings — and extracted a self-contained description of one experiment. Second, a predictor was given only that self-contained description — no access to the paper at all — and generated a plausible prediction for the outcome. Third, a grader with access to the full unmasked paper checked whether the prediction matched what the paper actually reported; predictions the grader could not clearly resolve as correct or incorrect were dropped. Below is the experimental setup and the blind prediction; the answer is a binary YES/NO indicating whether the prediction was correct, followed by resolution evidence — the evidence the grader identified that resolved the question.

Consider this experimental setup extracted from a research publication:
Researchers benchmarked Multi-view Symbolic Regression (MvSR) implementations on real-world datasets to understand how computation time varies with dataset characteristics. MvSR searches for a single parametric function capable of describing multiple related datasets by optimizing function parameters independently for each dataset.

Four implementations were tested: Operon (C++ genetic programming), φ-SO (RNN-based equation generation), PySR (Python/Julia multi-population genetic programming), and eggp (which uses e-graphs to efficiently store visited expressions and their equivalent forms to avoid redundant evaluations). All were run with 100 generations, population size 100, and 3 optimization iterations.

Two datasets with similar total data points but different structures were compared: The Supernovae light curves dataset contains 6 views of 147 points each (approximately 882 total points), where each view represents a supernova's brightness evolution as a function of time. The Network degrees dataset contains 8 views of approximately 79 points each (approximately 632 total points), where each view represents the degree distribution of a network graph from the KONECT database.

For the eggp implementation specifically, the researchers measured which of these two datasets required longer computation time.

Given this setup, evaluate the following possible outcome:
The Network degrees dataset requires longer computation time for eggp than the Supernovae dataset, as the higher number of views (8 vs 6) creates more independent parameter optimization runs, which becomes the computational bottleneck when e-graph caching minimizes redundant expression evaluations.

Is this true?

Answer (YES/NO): YES